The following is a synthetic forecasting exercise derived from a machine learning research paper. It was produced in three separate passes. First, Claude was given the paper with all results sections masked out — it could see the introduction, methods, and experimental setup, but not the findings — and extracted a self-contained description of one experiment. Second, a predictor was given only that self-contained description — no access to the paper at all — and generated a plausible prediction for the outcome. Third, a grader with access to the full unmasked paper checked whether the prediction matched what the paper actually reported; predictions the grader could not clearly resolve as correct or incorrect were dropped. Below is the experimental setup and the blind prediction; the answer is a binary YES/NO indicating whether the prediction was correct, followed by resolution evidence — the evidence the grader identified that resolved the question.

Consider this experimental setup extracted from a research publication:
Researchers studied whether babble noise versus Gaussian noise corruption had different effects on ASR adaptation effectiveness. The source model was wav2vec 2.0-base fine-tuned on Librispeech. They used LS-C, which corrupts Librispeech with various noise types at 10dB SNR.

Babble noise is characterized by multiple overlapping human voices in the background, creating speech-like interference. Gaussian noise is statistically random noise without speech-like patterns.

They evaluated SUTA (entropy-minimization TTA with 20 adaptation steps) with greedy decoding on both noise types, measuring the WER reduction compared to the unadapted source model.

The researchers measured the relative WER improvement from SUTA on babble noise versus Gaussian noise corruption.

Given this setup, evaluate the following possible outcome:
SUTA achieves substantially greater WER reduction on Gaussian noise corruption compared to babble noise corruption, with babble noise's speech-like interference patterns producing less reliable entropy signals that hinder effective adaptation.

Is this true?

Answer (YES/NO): YES